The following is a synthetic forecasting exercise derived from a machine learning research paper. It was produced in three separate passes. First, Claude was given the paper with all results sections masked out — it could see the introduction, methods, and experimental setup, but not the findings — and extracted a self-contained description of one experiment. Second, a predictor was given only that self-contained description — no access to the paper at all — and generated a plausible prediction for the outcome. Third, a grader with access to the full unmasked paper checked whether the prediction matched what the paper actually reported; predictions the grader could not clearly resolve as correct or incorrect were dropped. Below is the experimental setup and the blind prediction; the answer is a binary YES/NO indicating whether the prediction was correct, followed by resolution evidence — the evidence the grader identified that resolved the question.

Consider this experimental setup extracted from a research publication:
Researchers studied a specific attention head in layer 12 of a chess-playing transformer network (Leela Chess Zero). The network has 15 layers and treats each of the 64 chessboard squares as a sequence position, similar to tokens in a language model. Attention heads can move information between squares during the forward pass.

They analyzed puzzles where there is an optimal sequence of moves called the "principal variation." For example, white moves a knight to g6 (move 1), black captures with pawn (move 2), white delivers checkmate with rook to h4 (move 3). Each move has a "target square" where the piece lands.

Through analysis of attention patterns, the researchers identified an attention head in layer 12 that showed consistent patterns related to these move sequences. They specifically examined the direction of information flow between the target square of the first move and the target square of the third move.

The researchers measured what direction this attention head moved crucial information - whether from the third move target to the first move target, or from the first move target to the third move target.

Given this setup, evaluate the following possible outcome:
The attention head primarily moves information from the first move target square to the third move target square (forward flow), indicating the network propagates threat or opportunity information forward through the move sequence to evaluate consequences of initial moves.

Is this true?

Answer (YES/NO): NO